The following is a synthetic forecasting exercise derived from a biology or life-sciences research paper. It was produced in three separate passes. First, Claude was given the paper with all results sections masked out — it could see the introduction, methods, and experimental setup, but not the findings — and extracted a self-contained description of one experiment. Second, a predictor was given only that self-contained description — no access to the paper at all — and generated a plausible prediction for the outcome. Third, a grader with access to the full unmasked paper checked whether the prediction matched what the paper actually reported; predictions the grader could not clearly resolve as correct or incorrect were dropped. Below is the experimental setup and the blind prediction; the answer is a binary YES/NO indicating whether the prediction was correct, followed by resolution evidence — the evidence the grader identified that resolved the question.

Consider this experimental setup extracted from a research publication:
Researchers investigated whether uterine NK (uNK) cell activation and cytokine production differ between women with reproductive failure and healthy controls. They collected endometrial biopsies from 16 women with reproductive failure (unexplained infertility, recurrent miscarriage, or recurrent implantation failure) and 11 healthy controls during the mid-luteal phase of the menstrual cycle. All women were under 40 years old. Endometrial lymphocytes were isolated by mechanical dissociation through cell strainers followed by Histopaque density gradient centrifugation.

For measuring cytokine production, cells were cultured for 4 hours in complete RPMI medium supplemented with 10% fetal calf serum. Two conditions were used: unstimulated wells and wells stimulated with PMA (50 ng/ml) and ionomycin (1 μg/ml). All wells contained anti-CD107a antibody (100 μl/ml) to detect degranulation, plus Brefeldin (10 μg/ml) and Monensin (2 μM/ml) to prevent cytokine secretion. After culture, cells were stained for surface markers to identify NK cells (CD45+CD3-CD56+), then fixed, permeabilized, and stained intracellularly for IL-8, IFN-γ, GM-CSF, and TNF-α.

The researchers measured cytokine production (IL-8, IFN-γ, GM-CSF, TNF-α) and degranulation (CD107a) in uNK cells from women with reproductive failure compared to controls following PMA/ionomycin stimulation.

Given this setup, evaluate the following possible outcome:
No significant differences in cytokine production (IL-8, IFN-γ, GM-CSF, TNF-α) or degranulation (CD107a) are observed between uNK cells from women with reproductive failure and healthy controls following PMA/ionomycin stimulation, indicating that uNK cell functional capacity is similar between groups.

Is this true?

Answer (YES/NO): NO